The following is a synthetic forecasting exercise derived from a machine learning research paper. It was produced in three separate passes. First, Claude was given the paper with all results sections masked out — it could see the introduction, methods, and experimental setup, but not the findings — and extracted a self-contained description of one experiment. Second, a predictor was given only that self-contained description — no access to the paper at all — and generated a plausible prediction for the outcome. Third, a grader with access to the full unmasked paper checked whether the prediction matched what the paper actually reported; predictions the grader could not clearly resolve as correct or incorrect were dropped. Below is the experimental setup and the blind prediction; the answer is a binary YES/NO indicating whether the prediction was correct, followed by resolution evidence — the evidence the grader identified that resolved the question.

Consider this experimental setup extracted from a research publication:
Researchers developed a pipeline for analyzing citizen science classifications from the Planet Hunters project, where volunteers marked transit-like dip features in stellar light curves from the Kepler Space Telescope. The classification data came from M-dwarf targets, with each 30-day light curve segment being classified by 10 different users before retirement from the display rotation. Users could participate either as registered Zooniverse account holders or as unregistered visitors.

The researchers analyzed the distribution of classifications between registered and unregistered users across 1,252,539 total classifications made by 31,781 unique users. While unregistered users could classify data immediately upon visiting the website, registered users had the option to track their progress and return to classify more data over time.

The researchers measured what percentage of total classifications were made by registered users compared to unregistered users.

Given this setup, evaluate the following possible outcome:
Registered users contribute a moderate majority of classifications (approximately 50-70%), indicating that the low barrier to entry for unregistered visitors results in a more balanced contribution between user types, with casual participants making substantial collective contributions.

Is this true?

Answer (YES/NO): NO